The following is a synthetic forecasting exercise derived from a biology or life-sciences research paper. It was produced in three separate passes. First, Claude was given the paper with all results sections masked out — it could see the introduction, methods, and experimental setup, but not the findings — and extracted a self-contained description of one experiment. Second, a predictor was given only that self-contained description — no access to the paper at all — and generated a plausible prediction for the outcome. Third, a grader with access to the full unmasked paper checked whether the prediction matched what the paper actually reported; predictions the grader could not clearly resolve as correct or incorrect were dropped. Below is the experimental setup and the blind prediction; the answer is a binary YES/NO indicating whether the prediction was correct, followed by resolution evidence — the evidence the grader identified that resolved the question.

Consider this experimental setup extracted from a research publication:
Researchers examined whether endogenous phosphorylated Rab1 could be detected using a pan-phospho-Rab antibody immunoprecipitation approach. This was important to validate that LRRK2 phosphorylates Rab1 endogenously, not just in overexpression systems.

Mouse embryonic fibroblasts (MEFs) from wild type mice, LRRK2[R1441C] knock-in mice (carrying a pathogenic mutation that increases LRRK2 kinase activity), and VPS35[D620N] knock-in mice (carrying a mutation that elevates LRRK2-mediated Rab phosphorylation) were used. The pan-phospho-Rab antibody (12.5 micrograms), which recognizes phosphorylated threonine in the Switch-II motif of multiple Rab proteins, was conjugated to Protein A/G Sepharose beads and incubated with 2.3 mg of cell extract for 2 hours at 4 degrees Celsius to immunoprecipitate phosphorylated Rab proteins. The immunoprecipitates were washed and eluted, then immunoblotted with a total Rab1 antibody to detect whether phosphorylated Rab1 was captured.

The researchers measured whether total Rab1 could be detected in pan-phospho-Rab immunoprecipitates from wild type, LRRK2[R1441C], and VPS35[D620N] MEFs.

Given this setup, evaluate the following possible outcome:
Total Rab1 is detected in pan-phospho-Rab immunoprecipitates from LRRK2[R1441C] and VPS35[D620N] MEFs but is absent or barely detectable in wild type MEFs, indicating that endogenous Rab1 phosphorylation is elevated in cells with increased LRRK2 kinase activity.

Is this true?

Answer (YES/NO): NO